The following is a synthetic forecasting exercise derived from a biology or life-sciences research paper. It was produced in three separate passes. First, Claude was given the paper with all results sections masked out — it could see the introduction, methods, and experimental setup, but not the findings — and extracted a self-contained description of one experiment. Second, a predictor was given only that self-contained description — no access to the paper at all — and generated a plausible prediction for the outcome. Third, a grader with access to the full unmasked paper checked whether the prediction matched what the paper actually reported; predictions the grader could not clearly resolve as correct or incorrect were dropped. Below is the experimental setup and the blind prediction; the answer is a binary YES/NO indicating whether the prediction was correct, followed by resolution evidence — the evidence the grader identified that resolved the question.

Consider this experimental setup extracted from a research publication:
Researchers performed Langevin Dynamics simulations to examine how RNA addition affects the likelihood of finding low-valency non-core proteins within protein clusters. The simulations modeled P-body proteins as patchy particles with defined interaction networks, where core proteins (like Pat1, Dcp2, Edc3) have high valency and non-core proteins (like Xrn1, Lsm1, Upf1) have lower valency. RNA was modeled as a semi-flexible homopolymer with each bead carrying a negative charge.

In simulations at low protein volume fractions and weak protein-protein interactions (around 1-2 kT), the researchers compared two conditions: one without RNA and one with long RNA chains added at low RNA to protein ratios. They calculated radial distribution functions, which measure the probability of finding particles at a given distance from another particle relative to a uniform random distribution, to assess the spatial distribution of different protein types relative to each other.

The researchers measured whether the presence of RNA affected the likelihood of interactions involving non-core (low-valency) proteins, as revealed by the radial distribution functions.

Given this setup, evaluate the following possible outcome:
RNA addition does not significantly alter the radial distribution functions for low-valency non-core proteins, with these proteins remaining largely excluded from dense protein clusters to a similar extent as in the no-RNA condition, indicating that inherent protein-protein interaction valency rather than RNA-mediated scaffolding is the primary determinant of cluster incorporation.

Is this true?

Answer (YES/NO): NO